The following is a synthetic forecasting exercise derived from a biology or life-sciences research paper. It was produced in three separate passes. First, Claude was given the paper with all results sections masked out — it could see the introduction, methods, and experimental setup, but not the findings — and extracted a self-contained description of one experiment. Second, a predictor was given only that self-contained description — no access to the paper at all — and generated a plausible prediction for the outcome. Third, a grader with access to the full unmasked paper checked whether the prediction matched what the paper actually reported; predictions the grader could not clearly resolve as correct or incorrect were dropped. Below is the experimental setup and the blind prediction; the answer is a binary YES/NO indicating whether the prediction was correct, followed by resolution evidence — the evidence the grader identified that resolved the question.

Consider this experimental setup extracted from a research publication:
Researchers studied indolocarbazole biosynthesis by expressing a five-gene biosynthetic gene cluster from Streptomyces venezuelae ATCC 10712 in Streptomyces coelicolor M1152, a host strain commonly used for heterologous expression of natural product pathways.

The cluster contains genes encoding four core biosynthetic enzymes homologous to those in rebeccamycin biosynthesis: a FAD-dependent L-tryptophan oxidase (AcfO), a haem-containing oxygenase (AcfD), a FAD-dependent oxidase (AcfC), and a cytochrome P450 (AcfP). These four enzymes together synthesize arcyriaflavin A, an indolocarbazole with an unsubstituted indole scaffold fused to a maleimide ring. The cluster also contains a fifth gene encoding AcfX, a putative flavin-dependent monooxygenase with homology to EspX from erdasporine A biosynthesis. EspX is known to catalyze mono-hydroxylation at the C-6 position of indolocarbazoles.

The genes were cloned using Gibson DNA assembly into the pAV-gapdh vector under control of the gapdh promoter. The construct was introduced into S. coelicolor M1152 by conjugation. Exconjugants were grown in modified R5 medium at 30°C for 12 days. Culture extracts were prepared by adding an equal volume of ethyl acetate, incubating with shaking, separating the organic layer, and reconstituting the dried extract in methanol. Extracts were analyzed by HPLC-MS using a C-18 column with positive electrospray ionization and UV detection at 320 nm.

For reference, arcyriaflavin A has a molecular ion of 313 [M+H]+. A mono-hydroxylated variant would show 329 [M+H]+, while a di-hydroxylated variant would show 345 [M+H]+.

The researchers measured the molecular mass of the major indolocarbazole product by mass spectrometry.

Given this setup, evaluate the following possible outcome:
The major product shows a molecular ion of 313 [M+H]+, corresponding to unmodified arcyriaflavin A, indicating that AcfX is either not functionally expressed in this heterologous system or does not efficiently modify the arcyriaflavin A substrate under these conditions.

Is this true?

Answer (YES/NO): NO